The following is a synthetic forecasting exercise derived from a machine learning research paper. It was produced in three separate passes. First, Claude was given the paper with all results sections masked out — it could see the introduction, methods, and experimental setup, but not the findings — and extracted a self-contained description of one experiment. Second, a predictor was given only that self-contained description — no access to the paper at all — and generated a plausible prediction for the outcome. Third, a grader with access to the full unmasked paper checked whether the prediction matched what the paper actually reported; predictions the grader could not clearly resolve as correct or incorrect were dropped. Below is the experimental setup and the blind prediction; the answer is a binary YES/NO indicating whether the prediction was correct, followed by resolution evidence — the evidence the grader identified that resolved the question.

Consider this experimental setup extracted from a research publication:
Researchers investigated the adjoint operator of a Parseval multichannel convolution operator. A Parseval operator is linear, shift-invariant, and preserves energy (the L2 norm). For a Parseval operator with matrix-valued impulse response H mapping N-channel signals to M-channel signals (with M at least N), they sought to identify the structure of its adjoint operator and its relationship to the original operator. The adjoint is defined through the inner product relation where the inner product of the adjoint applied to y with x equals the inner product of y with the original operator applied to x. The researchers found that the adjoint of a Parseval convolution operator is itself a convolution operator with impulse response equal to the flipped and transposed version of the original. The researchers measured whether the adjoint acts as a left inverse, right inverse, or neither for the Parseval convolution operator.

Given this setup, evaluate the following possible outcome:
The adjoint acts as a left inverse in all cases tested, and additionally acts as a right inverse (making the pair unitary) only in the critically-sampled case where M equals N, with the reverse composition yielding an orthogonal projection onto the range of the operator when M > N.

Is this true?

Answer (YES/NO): YES